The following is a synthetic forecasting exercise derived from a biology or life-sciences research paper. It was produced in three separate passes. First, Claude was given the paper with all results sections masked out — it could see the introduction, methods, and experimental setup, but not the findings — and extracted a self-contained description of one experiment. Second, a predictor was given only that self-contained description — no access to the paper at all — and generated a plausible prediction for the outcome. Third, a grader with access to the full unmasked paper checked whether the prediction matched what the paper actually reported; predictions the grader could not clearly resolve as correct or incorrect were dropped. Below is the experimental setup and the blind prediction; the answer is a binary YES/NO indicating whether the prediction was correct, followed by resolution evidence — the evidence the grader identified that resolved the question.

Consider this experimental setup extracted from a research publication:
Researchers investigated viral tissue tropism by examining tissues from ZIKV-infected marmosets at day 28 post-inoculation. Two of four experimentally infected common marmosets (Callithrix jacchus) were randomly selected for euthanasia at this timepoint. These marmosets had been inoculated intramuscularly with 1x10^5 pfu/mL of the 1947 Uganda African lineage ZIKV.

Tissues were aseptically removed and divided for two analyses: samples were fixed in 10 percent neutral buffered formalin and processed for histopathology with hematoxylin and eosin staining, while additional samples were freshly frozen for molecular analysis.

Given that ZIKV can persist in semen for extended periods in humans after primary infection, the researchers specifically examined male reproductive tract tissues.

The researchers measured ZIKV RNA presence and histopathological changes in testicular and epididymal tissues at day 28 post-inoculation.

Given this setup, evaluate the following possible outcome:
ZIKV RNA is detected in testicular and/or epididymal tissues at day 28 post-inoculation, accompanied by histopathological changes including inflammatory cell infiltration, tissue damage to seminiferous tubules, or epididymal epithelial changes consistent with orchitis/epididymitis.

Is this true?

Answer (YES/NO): NO